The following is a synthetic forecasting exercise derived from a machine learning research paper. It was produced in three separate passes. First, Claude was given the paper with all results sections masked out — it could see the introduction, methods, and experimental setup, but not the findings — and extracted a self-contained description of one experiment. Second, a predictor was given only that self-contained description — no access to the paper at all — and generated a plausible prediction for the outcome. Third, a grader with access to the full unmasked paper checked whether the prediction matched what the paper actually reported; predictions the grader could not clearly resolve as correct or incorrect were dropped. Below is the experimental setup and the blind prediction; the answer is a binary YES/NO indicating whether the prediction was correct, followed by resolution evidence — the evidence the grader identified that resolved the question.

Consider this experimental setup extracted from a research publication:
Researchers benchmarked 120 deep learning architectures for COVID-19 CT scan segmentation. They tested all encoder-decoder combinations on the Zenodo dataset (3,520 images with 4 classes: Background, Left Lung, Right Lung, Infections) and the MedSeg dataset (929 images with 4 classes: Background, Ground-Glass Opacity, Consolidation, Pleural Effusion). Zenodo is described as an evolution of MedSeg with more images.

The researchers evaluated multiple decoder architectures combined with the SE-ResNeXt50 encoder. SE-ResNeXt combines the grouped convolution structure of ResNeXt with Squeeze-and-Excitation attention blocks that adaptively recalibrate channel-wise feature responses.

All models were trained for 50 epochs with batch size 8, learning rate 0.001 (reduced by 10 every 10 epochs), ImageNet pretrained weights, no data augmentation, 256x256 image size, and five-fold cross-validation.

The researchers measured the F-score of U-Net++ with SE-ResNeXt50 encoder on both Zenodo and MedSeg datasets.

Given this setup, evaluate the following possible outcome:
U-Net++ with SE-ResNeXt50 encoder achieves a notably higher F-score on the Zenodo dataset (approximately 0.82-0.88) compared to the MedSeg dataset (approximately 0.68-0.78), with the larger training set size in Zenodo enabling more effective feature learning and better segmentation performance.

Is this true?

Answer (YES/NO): NO